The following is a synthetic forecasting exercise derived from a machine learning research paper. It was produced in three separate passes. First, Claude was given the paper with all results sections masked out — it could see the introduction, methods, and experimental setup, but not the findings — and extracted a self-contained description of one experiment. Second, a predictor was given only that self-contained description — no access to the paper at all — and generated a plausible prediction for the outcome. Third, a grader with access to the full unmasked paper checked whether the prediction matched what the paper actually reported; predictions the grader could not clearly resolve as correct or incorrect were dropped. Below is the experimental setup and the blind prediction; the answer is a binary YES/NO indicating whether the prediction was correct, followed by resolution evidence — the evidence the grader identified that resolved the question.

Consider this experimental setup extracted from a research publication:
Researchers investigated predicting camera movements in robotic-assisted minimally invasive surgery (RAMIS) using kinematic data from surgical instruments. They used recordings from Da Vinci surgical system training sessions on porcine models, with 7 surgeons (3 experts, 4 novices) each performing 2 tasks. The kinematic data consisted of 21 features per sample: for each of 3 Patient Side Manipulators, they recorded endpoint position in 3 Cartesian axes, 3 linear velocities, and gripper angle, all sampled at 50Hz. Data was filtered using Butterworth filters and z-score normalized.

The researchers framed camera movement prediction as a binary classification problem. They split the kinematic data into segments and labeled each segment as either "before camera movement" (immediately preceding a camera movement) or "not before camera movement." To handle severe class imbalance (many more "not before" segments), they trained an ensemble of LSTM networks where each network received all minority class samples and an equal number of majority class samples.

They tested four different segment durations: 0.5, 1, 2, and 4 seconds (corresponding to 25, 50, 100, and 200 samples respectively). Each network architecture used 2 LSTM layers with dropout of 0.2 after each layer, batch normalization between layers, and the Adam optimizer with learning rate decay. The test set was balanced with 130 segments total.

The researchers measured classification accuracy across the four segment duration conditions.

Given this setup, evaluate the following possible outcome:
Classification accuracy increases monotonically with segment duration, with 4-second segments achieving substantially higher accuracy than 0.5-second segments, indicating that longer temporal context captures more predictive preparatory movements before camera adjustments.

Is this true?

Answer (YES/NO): NO